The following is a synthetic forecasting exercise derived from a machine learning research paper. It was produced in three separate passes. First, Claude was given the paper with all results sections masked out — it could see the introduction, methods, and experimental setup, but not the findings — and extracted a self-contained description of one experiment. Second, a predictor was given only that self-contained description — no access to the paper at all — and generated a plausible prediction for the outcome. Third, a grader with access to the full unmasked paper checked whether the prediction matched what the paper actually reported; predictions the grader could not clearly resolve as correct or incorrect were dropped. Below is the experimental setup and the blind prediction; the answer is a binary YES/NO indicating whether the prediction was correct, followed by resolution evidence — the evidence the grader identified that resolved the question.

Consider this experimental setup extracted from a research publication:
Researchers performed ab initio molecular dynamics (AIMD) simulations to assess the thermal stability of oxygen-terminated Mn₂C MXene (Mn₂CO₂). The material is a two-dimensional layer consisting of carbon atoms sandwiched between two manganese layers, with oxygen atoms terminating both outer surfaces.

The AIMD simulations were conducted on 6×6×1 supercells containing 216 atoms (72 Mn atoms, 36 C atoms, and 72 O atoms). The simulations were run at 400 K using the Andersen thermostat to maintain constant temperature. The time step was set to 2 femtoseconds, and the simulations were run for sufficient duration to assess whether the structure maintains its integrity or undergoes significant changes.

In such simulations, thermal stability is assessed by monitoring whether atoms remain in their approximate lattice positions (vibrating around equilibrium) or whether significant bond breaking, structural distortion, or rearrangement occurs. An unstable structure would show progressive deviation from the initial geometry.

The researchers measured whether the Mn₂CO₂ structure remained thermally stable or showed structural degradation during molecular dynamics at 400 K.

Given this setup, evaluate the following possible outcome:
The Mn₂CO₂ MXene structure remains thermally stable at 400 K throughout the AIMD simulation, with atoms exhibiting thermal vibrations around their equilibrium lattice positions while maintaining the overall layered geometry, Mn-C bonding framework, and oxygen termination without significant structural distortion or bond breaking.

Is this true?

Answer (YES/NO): YES